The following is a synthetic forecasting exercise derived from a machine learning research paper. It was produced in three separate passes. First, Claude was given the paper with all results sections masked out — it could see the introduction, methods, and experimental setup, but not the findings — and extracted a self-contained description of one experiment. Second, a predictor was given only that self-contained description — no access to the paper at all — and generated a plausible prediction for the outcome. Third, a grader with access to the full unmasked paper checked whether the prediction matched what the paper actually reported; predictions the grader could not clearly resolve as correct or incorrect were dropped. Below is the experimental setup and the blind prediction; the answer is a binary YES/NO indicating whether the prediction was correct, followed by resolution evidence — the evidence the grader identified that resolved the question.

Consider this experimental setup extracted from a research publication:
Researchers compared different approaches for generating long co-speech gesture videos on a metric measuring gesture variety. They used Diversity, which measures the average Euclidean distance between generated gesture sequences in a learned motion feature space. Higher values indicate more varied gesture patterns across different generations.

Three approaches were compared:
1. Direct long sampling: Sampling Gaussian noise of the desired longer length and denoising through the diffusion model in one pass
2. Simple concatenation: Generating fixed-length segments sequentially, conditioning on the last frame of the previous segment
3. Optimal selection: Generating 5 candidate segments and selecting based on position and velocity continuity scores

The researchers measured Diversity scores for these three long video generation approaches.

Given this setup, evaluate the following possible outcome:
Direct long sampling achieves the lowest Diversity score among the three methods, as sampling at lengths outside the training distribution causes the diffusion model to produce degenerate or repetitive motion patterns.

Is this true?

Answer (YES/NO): YES